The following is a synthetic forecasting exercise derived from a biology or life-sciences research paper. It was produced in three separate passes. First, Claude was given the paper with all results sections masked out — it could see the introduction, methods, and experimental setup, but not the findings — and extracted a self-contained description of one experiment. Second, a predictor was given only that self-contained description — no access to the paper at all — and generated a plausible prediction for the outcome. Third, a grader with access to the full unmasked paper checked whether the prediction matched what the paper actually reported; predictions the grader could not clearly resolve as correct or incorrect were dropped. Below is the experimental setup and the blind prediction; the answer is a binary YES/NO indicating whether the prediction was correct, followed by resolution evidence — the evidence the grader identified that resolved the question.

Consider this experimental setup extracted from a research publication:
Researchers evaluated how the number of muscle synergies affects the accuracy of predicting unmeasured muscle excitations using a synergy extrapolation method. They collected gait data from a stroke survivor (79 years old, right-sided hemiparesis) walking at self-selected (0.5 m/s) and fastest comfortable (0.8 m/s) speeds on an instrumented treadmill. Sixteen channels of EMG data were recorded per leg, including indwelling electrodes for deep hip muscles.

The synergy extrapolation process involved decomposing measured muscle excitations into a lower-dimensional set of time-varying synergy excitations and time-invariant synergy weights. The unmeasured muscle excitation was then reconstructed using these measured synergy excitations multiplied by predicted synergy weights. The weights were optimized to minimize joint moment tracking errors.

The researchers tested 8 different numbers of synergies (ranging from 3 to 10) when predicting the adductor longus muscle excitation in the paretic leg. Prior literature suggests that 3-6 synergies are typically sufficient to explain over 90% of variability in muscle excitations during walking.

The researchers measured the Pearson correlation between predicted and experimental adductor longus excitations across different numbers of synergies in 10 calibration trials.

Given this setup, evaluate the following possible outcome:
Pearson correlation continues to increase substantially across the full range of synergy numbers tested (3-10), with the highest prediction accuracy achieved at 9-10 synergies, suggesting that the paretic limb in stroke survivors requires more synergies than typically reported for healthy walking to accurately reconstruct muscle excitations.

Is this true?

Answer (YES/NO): NO